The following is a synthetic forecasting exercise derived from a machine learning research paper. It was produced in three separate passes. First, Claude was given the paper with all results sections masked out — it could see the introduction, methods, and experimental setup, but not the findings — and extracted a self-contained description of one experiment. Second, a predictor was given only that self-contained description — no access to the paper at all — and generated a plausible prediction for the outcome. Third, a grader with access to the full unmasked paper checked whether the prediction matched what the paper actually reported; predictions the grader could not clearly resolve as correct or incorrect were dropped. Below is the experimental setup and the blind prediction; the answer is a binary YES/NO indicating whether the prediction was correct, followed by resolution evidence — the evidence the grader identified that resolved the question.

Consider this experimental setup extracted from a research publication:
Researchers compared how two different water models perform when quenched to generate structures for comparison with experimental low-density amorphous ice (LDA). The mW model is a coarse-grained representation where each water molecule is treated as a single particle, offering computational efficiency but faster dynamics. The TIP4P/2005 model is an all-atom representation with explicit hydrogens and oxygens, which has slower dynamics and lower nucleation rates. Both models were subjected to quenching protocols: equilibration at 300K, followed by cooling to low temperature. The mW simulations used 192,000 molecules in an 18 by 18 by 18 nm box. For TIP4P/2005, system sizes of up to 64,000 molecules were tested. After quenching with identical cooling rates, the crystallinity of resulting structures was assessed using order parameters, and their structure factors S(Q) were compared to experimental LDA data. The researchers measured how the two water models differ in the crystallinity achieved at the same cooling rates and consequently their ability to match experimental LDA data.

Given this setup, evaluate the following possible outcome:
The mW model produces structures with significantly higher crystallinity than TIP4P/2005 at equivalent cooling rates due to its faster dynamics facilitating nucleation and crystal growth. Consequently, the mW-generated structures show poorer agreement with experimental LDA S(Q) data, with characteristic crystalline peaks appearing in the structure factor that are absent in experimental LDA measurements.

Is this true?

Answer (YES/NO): NO